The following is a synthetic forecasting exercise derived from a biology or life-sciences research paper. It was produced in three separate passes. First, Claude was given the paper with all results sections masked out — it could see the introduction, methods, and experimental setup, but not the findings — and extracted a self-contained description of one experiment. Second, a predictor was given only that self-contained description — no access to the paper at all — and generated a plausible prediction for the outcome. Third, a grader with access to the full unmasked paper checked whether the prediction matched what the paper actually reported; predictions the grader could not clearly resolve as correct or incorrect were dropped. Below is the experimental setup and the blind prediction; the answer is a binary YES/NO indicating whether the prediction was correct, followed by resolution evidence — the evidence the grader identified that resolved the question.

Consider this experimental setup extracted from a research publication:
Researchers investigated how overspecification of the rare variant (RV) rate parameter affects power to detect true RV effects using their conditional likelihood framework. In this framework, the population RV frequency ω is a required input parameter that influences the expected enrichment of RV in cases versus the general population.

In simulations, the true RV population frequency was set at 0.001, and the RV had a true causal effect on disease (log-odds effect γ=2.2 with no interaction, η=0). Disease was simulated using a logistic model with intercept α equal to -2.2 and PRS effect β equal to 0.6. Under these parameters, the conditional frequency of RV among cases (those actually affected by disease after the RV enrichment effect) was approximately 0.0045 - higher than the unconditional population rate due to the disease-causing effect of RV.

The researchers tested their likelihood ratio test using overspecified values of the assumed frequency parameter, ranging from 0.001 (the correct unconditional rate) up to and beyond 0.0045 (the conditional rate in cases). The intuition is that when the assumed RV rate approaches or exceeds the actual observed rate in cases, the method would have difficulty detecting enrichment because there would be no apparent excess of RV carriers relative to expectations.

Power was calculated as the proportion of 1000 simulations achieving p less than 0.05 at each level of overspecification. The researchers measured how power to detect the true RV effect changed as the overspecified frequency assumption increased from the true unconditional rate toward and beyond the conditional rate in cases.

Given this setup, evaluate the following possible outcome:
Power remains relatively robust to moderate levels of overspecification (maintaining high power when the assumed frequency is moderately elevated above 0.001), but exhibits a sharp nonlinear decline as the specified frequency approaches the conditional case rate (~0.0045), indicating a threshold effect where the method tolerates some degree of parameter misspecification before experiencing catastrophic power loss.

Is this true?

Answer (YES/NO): NO